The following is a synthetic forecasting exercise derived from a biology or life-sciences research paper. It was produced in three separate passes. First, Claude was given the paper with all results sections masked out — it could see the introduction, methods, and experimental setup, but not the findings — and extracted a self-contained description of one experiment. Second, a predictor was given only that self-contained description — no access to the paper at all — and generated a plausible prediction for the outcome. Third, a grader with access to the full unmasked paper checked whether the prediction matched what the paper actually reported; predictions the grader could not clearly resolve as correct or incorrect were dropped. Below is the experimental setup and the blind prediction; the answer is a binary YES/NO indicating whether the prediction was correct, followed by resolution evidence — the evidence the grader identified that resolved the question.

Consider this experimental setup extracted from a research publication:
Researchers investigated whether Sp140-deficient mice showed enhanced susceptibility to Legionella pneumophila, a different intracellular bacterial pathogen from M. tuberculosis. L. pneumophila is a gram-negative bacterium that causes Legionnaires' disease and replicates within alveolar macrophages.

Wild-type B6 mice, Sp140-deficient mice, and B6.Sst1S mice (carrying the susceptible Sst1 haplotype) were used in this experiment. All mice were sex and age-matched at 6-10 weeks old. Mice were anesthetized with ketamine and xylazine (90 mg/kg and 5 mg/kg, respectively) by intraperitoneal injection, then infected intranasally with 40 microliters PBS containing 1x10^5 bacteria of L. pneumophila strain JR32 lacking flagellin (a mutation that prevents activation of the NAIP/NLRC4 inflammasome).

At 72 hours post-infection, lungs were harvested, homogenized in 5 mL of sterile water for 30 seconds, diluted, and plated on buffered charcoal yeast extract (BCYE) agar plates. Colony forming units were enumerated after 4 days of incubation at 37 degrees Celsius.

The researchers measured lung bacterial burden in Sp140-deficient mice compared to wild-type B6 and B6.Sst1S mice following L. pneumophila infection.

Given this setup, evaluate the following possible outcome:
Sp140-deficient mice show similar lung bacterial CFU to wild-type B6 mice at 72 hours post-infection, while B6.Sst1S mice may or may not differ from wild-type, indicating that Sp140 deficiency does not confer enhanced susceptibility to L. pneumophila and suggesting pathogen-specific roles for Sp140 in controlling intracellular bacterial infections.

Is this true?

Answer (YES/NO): NO